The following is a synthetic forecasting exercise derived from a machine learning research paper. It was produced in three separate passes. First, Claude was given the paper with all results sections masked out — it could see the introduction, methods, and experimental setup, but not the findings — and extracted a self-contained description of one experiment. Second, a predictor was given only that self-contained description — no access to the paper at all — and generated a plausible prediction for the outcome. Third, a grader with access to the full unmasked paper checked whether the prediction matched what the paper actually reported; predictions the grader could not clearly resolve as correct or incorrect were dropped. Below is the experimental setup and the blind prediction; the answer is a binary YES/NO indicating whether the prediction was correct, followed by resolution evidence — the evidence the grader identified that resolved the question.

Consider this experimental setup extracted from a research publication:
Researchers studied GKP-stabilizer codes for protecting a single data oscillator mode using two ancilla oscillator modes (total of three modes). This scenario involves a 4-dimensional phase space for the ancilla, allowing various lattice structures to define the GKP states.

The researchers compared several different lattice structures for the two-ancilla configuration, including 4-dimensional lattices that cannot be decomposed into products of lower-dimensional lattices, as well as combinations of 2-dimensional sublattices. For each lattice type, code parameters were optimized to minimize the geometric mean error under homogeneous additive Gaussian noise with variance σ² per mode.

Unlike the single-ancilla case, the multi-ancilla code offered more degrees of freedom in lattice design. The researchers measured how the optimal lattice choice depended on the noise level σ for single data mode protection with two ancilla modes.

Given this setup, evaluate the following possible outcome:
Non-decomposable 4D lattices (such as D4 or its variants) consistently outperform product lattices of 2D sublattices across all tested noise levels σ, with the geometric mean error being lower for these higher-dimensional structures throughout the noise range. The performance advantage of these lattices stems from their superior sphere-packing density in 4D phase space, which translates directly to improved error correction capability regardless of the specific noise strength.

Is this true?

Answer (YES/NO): NO